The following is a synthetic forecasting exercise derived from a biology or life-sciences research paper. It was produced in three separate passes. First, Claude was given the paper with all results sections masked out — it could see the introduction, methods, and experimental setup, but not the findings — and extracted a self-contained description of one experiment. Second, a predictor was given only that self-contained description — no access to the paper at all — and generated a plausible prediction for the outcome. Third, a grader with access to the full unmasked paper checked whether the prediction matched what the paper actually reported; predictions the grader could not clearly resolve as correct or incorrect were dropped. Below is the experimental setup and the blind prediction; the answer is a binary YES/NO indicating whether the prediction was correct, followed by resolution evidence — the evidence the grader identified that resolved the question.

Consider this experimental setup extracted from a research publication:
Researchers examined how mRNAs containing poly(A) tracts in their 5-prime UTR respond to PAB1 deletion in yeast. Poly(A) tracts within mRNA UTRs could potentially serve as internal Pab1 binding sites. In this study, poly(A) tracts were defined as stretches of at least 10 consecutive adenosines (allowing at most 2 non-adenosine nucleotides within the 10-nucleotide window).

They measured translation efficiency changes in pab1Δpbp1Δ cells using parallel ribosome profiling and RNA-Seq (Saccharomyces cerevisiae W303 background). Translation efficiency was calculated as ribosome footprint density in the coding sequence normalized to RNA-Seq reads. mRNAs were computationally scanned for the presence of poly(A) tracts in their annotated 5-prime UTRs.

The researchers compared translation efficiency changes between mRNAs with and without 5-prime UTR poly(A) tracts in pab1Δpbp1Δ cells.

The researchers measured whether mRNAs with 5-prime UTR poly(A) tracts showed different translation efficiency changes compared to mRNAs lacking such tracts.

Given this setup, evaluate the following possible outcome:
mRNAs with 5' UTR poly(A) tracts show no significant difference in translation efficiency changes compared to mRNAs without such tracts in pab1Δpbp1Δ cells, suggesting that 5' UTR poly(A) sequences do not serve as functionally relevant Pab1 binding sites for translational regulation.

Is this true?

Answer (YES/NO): YES